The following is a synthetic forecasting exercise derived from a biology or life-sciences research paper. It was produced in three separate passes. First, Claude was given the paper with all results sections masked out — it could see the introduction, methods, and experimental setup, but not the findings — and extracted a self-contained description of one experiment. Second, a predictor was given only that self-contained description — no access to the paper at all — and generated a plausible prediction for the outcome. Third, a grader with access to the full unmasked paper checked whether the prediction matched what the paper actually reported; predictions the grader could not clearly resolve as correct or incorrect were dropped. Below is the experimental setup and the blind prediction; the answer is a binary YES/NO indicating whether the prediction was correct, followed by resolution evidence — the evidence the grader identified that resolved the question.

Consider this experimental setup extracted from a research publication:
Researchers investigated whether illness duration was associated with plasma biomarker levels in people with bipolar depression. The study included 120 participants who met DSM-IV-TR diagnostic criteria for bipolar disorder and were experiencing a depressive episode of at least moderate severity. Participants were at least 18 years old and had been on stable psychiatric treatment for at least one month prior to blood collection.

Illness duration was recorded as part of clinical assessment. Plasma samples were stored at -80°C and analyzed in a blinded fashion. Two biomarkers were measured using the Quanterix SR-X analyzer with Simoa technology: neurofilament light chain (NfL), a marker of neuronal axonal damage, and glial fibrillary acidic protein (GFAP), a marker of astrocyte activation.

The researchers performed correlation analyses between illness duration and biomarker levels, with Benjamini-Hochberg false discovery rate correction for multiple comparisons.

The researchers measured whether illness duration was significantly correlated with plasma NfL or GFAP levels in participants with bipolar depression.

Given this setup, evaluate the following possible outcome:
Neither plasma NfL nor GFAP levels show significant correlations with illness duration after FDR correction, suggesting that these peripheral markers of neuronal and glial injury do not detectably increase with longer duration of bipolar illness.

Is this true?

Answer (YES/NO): NO